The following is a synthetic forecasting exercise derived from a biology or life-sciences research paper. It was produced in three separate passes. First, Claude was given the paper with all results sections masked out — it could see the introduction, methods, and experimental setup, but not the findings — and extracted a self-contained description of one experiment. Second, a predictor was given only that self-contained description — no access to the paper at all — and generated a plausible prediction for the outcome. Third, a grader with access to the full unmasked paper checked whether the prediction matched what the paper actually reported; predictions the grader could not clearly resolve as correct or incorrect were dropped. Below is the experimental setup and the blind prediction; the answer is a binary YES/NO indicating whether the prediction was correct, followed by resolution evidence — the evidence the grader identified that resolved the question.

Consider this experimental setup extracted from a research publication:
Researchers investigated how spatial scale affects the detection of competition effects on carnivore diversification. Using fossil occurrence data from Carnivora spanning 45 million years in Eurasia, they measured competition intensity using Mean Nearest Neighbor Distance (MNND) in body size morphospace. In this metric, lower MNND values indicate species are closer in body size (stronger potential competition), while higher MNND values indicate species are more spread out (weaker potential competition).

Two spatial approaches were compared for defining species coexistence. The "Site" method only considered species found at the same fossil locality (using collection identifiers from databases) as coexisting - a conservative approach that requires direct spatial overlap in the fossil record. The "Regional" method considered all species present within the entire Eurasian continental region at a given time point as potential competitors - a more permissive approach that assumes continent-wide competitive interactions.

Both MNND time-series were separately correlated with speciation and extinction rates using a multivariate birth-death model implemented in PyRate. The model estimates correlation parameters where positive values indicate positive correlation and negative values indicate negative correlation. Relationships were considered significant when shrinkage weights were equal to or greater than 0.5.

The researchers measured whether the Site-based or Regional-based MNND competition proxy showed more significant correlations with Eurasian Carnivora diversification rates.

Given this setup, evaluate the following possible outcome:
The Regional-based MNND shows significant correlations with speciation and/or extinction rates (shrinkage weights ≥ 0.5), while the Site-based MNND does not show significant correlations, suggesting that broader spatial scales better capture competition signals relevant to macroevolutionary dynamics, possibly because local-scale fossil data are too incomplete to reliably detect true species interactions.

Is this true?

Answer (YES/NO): NO